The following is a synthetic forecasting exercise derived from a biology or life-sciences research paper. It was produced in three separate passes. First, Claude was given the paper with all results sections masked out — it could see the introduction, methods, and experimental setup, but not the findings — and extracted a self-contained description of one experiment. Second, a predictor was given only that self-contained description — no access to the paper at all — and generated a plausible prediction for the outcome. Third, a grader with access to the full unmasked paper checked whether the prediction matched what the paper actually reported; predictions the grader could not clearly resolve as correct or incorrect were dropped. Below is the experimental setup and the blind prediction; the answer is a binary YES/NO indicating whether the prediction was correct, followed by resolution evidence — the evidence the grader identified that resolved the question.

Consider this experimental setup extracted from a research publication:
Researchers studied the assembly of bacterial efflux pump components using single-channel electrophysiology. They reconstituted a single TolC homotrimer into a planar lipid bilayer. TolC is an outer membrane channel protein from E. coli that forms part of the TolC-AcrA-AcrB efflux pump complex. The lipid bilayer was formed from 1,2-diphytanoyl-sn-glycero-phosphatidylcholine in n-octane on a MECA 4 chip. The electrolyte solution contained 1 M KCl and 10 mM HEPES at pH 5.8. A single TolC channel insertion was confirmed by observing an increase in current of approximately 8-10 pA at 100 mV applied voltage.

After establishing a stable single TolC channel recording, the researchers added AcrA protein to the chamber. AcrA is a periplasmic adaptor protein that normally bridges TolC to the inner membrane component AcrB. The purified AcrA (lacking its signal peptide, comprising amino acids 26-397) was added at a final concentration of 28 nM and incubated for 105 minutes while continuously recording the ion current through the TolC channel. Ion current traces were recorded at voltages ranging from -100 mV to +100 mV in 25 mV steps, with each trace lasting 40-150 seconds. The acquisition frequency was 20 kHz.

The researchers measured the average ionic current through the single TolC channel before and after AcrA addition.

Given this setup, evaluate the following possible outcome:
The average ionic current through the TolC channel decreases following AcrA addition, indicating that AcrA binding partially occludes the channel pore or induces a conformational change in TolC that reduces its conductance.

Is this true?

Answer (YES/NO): NO